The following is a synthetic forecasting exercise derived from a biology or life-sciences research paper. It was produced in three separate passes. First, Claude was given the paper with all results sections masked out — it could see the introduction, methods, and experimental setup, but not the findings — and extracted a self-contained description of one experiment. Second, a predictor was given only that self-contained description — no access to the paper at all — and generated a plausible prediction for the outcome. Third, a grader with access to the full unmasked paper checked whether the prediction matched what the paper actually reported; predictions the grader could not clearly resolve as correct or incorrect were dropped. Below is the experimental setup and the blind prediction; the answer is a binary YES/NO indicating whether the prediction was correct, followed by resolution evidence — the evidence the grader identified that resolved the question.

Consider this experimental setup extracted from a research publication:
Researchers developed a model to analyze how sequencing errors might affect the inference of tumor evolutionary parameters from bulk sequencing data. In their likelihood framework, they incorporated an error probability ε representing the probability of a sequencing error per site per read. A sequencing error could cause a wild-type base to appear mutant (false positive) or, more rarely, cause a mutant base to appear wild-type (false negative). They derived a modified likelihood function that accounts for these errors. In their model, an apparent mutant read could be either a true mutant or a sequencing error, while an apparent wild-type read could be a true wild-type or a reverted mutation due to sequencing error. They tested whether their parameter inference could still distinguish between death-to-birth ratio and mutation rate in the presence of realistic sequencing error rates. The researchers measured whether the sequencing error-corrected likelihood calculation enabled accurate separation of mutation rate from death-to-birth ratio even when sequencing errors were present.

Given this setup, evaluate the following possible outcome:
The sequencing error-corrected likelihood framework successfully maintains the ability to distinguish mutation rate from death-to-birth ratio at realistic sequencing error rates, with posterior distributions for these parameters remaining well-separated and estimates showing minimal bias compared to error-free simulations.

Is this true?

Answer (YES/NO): NO